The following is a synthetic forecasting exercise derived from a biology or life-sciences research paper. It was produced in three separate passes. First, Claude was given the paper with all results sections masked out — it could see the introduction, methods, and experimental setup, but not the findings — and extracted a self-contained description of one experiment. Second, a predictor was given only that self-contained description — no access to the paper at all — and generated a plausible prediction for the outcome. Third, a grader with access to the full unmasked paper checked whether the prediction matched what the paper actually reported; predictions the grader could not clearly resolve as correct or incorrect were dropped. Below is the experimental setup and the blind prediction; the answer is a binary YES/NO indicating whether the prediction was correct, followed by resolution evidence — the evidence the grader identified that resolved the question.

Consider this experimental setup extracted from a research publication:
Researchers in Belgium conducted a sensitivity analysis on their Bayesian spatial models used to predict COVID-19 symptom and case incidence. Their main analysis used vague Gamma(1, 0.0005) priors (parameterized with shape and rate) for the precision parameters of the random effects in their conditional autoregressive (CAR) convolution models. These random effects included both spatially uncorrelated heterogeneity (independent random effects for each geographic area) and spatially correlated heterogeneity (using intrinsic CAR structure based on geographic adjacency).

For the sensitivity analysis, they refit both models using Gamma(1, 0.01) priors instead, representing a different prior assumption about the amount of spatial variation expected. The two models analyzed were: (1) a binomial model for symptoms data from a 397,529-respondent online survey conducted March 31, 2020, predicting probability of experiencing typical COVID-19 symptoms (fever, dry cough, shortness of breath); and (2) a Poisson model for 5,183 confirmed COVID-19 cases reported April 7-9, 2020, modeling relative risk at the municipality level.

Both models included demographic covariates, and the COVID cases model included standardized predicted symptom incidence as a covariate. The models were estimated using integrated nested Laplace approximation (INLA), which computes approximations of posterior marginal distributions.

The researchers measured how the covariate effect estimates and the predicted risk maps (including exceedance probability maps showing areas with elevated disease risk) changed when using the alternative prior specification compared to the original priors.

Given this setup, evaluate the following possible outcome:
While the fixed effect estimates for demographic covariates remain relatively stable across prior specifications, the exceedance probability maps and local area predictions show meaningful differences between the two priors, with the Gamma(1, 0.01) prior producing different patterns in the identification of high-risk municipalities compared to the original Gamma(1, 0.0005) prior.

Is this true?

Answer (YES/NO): NO